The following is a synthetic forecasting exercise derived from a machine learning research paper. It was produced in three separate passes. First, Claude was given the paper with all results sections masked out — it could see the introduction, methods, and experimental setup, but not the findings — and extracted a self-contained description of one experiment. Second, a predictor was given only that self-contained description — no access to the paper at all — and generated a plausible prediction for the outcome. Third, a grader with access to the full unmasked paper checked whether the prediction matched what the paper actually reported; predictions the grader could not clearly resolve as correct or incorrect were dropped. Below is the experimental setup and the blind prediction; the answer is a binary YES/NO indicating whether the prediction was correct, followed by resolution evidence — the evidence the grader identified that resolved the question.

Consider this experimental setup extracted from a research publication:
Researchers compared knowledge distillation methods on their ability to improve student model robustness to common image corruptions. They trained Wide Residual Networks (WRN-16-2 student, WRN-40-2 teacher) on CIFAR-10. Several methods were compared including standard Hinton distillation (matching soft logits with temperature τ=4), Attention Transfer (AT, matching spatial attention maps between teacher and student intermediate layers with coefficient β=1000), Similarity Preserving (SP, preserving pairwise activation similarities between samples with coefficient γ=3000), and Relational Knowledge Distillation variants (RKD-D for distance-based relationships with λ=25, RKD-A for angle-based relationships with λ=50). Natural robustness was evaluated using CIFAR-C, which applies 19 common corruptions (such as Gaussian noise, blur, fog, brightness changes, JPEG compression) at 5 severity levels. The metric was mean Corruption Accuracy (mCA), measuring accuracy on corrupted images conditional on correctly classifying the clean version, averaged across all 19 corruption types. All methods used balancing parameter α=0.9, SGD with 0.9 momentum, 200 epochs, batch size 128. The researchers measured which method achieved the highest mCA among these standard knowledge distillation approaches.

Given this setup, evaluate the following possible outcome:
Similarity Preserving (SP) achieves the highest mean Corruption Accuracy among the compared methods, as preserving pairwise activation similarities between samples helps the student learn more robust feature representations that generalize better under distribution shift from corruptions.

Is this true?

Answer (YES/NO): NO